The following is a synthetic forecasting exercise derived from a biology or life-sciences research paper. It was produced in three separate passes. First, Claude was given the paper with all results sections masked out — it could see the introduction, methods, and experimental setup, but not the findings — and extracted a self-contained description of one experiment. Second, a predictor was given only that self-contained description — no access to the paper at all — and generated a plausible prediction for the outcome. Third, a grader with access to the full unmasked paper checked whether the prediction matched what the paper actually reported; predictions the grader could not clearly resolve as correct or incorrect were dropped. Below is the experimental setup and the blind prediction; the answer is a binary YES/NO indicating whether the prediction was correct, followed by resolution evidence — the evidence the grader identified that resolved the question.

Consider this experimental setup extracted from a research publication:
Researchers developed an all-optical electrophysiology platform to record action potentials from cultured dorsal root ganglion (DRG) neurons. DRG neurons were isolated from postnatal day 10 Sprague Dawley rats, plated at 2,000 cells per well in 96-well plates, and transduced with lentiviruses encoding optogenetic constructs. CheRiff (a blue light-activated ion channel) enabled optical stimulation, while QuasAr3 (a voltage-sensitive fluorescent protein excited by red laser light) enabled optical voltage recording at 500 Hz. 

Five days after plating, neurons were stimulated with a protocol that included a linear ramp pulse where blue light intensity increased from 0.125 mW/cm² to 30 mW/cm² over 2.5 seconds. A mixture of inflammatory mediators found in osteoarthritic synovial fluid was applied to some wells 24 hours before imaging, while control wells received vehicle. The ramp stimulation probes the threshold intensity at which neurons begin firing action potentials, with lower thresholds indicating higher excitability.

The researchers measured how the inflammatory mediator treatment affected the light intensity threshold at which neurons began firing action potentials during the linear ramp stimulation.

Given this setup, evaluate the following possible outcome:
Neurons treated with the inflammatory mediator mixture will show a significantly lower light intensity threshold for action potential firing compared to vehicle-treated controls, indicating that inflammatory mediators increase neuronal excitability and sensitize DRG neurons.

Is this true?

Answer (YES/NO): YES